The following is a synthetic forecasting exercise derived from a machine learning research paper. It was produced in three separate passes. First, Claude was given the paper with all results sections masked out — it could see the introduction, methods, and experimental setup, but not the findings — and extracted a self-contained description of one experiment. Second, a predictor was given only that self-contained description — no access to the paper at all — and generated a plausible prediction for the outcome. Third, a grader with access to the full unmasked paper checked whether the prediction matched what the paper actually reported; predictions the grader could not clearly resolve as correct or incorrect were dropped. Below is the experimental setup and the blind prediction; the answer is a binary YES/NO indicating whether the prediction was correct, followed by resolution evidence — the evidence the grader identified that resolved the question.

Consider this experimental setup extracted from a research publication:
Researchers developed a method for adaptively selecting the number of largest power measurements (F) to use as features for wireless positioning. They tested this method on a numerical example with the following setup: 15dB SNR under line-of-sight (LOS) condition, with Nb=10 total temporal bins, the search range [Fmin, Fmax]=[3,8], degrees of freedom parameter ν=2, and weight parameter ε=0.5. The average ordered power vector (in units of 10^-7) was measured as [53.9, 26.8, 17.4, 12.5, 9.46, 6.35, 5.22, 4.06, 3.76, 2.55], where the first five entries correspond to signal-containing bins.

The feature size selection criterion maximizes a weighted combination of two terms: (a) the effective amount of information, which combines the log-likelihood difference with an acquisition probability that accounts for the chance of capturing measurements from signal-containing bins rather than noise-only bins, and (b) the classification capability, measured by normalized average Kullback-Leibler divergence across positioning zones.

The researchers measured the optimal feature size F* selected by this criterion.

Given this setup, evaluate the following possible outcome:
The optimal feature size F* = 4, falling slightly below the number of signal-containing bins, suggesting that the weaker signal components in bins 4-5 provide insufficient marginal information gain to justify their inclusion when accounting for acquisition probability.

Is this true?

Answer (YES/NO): NO